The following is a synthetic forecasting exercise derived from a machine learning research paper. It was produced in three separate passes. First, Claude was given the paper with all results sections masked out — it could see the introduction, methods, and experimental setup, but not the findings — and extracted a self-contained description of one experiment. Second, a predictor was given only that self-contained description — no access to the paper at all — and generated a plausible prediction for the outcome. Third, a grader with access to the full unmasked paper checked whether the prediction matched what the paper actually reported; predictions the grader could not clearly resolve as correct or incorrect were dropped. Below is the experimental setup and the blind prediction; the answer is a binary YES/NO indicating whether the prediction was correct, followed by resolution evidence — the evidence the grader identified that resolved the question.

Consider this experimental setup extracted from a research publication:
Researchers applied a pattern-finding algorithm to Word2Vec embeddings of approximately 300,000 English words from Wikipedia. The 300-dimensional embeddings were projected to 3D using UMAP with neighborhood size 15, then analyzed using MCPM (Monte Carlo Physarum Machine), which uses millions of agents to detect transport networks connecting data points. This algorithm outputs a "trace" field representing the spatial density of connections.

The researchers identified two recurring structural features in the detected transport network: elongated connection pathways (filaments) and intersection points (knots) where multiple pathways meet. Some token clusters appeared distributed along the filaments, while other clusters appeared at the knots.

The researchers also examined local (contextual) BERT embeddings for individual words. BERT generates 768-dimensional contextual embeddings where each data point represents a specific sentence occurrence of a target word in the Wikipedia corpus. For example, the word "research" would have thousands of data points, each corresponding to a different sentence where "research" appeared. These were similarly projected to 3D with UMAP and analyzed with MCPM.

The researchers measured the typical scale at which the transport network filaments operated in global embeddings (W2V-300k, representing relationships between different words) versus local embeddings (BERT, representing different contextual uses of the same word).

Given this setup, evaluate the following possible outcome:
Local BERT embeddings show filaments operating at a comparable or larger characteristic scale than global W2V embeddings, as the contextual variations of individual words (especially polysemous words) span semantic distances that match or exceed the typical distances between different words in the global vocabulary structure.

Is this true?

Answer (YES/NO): NO